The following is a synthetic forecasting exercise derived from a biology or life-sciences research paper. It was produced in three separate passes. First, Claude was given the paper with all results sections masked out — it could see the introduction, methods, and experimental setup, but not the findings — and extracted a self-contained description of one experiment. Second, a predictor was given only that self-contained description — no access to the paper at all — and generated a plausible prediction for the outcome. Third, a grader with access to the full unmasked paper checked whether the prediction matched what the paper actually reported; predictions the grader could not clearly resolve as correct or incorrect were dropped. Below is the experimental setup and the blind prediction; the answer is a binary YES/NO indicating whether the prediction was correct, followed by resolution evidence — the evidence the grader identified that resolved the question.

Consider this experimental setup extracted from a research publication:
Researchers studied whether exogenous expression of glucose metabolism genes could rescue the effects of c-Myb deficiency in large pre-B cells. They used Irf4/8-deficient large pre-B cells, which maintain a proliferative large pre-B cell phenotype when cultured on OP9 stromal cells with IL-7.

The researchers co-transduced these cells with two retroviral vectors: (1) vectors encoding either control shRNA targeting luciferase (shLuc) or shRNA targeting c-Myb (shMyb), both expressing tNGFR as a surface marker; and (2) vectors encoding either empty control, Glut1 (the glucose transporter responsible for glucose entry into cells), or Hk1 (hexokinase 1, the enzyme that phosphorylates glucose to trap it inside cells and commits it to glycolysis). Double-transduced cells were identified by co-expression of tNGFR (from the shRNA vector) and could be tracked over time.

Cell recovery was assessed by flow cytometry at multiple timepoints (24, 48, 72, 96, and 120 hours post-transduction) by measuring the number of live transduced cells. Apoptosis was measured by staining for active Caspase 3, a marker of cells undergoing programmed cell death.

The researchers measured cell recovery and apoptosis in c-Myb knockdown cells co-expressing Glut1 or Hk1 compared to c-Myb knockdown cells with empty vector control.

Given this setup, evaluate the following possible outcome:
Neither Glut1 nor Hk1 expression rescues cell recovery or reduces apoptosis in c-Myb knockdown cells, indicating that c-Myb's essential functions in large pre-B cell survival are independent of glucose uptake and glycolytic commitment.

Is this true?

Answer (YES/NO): NO